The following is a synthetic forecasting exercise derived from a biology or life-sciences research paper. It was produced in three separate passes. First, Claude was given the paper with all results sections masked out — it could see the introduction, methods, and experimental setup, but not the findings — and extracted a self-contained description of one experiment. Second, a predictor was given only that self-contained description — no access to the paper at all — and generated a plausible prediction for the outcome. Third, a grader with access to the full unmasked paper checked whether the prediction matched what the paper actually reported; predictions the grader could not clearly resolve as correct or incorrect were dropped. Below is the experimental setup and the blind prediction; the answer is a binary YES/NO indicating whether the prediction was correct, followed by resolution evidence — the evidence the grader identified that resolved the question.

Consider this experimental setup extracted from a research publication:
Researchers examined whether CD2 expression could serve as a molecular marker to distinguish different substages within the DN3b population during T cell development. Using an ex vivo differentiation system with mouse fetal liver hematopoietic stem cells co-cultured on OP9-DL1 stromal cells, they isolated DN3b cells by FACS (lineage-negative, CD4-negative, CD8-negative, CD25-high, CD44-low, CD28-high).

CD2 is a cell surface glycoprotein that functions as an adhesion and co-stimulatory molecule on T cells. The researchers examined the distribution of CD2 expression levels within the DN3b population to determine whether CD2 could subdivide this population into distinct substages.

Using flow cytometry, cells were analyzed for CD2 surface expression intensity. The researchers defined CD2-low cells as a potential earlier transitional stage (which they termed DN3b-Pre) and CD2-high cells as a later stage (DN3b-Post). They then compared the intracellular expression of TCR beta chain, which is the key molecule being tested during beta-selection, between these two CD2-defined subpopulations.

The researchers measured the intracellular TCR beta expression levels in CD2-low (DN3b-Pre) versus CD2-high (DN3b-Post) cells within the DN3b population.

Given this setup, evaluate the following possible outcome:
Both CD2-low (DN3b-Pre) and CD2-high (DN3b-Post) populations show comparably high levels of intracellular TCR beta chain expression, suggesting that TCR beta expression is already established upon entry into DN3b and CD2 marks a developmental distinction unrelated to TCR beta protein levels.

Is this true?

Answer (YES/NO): NO